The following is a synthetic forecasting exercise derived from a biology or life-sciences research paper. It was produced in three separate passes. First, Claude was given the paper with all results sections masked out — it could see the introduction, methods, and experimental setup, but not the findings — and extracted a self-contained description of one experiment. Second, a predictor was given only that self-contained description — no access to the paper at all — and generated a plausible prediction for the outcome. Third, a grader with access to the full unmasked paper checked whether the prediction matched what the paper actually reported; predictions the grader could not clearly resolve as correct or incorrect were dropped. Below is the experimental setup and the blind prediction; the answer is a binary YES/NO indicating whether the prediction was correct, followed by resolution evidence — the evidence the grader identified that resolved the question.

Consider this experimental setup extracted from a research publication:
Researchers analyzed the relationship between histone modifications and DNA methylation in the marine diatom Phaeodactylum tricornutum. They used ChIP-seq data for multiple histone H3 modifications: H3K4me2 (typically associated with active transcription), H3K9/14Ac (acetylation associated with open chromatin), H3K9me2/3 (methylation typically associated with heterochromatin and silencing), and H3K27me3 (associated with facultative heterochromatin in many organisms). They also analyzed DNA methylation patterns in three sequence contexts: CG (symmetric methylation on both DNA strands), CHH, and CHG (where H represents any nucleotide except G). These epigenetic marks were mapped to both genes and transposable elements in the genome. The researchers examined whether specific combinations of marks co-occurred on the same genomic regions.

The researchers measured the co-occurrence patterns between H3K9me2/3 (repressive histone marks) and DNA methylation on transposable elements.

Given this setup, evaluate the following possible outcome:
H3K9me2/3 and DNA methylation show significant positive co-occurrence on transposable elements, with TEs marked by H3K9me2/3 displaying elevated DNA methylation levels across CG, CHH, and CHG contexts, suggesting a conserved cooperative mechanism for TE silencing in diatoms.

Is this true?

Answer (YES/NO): NO